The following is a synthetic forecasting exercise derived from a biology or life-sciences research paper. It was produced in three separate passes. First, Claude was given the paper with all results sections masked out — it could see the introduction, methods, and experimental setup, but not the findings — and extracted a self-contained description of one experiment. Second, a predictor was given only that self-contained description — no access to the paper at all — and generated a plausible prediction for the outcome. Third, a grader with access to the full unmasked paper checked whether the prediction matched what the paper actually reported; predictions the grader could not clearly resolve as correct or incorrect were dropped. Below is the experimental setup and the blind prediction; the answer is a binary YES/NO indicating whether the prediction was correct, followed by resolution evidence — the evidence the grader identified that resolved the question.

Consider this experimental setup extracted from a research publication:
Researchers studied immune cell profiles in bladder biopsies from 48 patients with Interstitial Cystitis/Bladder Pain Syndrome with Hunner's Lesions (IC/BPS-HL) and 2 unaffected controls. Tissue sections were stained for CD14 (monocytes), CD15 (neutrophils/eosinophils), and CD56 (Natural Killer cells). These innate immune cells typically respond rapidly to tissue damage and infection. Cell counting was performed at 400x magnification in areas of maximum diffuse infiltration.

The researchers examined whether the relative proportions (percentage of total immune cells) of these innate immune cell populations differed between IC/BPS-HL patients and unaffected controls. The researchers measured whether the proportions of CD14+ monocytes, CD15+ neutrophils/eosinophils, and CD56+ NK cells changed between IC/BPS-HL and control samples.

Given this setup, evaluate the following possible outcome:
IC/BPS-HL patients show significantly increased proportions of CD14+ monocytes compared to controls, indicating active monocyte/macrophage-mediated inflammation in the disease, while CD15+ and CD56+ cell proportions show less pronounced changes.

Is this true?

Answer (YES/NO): NO